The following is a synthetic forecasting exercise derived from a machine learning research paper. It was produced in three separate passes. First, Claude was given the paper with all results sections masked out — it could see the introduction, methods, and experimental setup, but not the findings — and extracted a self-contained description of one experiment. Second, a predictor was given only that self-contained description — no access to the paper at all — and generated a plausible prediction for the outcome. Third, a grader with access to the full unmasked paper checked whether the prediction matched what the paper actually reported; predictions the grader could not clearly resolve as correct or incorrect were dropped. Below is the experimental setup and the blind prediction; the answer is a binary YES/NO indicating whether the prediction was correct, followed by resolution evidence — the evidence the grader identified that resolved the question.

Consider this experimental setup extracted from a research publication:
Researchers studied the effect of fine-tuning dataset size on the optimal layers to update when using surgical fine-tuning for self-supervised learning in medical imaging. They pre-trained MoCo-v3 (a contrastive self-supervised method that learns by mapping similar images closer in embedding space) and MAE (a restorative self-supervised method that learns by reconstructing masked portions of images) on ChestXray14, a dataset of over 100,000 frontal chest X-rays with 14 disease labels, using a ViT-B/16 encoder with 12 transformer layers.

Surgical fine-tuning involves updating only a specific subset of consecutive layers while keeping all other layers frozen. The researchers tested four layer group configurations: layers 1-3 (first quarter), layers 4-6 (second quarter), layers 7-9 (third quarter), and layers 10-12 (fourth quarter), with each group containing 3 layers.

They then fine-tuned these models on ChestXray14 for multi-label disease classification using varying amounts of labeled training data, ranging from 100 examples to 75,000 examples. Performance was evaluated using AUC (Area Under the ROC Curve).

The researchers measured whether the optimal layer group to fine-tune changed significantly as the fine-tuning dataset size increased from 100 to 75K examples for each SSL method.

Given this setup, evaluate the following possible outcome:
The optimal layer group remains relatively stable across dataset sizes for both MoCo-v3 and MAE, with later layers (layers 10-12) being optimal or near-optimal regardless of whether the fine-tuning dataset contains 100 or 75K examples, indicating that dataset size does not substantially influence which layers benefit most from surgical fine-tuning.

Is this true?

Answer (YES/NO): NO